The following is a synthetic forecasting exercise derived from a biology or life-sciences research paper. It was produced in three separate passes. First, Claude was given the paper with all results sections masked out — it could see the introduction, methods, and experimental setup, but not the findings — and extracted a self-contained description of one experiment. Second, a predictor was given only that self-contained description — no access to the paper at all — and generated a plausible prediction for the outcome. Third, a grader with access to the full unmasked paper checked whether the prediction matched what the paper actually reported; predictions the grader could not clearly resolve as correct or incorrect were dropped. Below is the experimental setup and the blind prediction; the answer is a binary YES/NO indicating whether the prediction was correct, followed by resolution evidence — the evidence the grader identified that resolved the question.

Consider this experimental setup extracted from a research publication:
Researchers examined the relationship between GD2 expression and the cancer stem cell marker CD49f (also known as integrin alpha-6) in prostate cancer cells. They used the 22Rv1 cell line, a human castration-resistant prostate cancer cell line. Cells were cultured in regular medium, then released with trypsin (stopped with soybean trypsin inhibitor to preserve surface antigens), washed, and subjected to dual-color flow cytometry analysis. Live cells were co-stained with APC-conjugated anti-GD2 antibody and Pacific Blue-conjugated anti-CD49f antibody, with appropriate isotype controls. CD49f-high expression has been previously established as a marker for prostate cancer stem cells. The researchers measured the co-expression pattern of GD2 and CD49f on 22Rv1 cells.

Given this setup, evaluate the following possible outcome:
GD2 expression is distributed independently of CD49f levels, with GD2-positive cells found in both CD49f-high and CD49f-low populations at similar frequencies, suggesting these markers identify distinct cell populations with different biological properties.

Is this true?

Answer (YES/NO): NO